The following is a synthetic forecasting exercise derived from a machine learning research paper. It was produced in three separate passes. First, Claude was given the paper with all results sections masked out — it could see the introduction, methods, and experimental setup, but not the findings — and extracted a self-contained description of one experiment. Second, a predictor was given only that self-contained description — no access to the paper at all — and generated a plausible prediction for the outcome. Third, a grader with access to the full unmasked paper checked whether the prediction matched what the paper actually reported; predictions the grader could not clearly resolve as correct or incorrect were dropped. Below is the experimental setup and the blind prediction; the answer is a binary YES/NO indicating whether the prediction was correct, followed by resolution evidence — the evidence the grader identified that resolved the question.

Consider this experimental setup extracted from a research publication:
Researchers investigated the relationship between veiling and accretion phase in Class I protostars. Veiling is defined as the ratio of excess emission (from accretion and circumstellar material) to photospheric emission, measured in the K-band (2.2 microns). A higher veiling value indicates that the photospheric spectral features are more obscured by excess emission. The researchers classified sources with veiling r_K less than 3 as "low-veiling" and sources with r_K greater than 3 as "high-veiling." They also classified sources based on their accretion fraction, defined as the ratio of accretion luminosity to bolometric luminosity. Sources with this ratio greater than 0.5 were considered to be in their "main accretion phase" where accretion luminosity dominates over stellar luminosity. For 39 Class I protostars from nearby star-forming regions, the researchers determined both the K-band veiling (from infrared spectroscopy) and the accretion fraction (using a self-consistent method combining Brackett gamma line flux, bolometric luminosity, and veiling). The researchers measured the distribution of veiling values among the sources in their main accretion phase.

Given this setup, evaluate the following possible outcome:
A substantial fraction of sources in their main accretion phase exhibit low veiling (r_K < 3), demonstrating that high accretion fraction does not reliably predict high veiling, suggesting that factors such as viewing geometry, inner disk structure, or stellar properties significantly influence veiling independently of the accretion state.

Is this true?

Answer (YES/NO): NO